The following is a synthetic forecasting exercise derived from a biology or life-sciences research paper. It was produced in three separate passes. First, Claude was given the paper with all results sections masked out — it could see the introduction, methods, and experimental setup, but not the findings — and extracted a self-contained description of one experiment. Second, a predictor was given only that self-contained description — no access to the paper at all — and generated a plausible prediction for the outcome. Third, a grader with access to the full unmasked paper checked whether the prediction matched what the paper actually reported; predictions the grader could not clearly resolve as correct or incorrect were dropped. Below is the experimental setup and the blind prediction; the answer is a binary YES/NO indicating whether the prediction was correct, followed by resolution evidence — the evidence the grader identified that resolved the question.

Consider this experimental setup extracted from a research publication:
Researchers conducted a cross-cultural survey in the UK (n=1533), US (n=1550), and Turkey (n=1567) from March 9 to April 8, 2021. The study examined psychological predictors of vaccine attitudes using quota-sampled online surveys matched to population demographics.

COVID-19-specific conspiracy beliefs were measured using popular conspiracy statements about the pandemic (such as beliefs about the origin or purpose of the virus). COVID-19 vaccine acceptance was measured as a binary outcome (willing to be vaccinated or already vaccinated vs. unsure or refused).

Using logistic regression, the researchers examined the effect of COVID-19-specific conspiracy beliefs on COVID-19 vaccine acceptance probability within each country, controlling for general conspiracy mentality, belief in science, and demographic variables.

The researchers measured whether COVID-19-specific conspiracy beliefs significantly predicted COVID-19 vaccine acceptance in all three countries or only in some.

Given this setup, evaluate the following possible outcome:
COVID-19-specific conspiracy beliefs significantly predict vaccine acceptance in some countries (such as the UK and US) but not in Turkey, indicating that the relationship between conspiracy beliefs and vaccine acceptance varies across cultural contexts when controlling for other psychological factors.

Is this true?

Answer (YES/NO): NO